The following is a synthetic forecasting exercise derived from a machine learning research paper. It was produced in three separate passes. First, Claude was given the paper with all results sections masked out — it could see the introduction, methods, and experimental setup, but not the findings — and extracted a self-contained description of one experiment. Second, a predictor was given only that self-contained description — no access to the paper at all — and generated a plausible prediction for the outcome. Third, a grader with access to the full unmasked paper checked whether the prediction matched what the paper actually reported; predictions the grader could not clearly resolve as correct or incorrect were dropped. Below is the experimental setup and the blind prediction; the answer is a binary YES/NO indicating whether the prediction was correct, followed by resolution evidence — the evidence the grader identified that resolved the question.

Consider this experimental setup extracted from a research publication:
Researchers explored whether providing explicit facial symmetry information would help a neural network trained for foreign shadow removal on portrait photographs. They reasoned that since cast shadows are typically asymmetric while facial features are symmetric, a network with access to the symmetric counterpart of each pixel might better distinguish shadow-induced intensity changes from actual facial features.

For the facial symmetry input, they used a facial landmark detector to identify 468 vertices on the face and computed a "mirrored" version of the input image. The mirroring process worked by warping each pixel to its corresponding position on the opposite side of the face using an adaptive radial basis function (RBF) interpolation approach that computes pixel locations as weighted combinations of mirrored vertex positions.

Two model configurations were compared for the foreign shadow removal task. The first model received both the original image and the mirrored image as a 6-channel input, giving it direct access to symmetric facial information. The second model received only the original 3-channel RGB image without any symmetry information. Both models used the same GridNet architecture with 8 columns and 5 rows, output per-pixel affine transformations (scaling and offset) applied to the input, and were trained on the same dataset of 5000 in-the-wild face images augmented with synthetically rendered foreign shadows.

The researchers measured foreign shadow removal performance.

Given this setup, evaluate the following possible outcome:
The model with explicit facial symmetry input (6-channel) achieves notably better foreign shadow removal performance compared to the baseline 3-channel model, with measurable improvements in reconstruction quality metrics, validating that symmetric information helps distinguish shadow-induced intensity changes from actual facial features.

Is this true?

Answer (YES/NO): NO